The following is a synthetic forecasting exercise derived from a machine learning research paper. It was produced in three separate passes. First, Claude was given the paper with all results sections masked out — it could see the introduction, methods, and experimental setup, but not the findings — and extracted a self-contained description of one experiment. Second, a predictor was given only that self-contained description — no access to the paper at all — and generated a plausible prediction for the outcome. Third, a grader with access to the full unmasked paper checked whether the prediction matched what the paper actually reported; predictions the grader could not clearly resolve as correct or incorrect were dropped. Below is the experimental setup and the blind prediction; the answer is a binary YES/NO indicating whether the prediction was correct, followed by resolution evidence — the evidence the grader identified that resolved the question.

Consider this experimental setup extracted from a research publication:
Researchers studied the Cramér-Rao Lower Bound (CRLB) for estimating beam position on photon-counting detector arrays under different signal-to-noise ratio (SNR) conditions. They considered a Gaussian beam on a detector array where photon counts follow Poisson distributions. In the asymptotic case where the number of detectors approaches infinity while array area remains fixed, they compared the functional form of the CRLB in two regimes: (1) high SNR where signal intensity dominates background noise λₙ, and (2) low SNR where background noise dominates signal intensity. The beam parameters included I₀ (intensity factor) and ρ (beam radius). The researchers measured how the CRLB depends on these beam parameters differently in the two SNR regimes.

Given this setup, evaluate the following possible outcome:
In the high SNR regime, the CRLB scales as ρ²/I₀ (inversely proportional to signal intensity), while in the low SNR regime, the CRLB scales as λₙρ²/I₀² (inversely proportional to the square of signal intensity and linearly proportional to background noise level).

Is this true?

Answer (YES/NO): NO